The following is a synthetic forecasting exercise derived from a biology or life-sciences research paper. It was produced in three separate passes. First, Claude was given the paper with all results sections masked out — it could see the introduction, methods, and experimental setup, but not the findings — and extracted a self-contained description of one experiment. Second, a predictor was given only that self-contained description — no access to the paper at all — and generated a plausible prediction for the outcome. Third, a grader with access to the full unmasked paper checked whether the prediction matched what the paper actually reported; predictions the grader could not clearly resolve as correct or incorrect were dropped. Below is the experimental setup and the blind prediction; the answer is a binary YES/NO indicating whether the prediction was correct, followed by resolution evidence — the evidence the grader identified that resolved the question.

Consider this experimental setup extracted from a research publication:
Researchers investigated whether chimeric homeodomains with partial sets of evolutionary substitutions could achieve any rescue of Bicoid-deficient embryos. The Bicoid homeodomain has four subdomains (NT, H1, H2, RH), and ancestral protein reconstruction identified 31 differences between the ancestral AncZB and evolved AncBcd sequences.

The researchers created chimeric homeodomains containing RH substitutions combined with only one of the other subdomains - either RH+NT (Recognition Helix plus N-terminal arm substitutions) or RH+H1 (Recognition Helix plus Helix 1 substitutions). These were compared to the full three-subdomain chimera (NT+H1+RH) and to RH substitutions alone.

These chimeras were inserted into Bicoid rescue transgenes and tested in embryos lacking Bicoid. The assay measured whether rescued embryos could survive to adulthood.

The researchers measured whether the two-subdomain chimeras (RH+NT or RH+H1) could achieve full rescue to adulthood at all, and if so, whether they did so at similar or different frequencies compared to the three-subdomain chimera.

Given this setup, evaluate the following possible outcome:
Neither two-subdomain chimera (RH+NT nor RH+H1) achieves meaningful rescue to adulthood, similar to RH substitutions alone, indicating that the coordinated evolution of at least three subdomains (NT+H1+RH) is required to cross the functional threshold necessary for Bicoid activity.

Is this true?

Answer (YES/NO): NO